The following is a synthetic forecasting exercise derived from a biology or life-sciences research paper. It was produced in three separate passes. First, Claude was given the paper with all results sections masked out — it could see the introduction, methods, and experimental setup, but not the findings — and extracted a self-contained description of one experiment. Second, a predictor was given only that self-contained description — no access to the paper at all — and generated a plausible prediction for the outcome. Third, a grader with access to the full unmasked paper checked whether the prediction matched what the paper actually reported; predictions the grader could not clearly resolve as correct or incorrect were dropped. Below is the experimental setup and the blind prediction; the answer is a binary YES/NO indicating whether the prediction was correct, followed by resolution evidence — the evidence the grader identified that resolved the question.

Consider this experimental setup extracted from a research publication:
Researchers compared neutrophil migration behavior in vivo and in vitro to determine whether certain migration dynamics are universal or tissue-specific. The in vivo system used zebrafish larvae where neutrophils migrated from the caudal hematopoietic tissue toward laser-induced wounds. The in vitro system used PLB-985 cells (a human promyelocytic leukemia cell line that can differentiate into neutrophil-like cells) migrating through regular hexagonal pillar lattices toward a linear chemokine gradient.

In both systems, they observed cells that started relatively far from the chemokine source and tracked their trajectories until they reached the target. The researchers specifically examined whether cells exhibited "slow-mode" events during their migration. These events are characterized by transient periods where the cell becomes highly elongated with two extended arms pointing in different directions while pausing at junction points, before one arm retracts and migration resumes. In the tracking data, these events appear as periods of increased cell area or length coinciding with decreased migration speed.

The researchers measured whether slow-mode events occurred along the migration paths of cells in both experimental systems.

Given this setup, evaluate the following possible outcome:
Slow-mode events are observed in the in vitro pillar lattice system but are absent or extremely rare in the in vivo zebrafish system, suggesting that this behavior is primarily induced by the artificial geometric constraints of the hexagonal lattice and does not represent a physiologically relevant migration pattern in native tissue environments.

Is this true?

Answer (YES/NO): NO